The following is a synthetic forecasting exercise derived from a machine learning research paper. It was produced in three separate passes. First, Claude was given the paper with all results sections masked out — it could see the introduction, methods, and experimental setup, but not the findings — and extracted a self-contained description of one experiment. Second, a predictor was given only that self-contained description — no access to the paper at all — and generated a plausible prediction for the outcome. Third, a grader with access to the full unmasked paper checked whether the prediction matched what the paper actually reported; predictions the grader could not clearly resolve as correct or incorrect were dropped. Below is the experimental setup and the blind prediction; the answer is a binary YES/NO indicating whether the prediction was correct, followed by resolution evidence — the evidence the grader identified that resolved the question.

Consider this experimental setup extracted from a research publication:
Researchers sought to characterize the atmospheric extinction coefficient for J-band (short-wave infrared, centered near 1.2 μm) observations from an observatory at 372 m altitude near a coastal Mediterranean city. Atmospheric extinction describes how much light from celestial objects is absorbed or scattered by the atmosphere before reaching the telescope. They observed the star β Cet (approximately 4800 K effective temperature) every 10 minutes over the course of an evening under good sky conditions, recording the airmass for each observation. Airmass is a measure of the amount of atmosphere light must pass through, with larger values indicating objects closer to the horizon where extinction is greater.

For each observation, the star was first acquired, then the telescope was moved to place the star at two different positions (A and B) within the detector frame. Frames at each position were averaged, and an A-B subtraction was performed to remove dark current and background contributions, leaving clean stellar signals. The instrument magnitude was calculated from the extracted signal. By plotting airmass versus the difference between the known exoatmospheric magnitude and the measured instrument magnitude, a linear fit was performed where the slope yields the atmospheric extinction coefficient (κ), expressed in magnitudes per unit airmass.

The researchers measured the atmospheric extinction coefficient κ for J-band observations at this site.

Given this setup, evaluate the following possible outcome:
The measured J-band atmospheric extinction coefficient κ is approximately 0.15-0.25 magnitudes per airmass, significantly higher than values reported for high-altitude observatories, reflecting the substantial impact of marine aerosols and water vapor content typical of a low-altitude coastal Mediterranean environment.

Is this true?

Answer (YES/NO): NO